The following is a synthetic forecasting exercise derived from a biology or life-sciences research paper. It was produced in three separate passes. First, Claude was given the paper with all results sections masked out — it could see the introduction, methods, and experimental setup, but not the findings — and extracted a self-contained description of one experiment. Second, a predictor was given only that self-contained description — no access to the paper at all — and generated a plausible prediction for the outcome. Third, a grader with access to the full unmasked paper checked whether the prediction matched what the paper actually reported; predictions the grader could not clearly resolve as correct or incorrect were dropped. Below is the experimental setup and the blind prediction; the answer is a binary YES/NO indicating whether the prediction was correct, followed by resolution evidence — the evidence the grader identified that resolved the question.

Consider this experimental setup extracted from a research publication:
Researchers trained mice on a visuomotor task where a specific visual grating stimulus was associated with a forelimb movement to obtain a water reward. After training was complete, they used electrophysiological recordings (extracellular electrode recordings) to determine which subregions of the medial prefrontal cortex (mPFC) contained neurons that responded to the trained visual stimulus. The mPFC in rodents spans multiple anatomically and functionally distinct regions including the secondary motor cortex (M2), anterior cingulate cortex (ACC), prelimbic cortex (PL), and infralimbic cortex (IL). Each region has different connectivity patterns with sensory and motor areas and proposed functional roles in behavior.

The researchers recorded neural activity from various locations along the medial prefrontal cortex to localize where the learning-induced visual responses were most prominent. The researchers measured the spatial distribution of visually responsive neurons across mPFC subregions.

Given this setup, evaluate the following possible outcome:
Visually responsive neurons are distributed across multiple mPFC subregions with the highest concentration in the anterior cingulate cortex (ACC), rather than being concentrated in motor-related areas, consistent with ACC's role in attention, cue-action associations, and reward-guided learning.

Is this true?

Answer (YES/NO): NO